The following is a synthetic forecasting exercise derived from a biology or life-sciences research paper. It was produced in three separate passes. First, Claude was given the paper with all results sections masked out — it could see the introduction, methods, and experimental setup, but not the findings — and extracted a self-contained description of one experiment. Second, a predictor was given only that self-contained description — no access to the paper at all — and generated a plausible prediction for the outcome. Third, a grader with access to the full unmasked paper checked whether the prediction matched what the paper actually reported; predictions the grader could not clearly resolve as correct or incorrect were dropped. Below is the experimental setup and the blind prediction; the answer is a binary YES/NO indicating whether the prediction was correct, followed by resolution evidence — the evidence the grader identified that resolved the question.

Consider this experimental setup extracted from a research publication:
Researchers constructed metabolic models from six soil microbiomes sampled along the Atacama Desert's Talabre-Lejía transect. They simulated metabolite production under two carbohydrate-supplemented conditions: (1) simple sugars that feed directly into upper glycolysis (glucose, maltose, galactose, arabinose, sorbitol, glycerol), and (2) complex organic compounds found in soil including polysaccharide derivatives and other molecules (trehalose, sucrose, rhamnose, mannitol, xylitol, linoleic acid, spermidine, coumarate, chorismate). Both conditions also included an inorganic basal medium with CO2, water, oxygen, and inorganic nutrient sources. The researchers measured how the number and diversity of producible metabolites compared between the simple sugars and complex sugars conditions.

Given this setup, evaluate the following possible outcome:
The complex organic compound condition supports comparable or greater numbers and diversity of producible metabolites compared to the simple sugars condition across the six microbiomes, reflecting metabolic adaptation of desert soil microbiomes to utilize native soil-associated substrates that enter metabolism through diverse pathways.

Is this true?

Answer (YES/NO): YES